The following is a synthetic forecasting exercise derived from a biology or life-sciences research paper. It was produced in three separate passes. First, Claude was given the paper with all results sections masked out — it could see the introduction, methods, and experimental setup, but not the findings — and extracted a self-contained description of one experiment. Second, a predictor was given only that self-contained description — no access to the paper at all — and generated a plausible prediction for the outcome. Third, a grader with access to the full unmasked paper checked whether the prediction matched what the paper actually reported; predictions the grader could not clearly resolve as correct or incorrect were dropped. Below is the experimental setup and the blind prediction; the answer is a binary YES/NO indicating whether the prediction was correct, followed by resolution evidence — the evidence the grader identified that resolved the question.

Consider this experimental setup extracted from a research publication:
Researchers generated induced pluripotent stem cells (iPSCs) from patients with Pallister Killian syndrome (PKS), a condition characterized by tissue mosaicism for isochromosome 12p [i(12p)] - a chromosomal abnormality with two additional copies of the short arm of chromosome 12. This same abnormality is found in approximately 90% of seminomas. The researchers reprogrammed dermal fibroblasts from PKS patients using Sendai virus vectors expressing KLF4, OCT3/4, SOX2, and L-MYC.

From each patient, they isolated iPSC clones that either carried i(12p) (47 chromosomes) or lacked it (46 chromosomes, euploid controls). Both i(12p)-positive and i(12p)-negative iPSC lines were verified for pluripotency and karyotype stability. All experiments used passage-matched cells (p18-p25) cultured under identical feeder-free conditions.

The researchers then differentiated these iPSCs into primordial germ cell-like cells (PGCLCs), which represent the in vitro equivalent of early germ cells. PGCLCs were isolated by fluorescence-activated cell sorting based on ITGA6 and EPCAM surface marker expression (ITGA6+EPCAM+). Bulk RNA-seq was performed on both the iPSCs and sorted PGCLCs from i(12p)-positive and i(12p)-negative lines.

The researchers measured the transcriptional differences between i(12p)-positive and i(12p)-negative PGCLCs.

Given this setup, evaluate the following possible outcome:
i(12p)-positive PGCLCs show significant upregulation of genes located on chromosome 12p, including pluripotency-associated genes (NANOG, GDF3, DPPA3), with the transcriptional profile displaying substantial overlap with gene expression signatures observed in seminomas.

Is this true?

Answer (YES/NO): NO